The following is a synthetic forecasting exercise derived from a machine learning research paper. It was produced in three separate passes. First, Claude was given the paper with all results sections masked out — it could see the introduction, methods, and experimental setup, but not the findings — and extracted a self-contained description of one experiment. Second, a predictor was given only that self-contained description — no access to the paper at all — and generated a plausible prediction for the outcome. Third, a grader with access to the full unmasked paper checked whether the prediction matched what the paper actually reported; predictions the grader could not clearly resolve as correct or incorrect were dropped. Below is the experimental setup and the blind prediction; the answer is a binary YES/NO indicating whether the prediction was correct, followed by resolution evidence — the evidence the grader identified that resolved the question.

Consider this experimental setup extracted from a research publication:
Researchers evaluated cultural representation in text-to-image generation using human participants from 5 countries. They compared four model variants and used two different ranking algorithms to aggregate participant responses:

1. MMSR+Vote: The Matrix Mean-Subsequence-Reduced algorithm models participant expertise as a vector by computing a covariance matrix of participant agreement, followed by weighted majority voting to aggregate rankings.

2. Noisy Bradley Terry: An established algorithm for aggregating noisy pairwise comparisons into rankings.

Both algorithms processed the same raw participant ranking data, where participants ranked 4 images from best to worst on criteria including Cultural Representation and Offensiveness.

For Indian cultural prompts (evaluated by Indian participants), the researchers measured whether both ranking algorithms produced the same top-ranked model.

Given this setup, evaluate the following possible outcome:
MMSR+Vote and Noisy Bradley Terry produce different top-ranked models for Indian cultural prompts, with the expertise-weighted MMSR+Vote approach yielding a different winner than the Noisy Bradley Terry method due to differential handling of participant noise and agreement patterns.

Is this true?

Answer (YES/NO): YES